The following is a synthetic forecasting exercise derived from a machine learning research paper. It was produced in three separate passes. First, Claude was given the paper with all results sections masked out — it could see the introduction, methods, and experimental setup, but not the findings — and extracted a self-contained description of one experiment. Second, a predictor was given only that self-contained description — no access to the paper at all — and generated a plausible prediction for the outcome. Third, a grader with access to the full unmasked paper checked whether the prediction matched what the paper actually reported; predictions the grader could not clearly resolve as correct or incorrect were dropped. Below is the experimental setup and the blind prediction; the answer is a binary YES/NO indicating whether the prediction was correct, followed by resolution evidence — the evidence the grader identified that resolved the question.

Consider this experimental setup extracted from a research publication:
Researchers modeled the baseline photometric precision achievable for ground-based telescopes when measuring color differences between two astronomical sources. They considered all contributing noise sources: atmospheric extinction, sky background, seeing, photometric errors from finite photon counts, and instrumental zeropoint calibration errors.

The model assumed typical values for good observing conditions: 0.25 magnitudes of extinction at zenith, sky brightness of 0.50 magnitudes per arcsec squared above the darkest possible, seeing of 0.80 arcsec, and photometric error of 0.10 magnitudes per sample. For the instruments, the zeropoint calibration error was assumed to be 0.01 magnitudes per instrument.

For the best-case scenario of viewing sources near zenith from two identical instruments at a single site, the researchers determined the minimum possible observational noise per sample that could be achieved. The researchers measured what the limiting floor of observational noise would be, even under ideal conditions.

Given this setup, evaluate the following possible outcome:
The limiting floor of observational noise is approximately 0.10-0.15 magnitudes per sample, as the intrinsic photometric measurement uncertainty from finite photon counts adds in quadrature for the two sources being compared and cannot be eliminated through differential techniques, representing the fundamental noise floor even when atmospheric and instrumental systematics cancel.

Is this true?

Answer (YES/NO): NO